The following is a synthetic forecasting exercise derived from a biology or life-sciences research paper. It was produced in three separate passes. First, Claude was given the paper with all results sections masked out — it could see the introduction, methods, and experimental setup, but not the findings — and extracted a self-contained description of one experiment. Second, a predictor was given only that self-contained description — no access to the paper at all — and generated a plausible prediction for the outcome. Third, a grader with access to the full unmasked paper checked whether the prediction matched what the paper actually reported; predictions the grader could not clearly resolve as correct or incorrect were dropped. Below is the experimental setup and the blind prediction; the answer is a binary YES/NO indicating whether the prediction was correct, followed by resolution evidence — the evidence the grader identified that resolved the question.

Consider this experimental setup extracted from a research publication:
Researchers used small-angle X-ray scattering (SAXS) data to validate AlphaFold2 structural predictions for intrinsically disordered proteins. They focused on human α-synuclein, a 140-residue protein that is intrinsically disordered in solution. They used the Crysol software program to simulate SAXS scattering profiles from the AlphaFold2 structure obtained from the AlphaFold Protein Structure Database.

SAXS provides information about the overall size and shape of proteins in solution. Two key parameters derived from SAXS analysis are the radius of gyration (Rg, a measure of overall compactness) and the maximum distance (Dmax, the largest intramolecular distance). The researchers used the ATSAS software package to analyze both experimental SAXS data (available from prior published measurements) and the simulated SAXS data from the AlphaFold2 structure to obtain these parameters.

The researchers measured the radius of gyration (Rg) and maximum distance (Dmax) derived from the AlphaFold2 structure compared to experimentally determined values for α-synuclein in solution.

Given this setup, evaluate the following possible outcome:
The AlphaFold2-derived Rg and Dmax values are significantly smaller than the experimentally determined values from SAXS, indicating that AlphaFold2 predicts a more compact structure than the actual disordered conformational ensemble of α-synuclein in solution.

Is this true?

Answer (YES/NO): NO